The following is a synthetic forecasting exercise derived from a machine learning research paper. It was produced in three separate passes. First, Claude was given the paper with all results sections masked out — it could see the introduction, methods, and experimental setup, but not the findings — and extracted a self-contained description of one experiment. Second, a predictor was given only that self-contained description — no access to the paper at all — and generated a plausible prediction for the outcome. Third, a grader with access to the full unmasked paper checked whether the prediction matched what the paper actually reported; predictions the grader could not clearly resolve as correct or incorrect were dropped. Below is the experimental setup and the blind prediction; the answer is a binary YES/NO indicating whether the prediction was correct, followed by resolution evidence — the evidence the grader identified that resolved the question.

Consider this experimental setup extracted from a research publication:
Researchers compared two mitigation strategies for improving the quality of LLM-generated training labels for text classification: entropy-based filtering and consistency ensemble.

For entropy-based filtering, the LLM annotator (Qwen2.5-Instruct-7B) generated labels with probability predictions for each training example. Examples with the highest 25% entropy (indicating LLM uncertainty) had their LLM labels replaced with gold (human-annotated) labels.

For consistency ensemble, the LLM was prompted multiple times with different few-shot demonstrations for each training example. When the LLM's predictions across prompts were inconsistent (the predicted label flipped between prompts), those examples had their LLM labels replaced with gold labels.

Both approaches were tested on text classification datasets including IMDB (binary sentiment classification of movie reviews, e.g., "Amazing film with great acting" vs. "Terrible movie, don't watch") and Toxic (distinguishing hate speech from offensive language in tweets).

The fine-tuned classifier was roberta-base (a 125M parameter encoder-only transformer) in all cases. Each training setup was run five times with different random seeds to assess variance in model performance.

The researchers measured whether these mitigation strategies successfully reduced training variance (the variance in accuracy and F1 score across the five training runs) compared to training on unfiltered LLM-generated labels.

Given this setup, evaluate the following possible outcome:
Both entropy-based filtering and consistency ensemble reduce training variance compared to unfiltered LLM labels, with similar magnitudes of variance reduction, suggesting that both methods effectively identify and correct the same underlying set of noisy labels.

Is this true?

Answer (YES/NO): NO